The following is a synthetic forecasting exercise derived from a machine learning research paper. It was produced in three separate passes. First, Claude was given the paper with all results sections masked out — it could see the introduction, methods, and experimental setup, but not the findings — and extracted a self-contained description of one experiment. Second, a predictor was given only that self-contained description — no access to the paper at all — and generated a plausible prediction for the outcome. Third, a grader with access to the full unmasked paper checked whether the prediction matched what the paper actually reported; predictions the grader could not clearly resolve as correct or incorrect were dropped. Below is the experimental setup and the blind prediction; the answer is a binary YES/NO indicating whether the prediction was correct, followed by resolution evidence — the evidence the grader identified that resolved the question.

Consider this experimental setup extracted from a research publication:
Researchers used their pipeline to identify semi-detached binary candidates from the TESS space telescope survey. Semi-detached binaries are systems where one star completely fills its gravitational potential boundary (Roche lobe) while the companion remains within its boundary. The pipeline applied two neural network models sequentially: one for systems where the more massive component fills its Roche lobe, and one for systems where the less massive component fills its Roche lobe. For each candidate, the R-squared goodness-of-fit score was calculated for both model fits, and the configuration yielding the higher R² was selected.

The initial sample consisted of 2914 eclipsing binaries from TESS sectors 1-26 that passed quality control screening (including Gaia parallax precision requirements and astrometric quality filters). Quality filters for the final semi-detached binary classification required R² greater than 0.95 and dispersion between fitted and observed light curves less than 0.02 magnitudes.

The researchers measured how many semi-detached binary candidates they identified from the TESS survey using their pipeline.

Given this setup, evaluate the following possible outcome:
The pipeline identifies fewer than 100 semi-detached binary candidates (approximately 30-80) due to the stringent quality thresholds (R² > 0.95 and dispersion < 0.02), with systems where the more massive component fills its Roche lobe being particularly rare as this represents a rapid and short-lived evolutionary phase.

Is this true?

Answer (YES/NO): YES